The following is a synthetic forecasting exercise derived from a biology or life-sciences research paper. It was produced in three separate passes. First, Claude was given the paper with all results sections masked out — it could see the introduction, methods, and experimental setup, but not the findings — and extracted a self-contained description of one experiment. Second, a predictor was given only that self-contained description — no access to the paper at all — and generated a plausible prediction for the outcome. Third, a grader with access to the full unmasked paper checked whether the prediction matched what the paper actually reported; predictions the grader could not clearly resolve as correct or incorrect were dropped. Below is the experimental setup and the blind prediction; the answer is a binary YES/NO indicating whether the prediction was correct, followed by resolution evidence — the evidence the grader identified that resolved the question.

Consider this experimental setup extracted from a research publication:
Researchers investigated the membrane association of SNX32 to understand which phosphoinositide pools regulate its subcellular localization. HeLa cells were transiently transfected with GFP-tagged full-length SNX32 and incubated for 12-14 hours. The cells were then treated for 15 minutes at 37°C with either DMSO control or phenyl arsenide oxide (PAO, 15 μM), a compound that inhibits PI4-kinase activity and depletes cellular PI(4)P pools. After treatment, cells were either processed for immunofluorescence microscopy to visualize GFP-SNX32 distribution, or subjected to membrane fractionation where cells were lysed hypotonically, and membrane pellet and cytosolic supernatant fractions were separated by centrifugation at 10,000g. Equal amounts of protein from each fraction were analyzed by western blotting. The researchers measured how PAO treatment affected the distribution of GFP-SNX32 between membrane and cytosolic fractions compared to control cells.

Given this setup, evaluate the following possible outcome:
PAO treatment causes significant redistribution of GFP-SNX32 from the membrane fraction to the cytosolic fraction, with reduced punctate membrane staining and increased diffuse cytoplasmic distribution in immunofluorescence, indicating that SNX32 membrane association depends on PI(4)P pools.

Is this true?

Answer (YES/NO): NO